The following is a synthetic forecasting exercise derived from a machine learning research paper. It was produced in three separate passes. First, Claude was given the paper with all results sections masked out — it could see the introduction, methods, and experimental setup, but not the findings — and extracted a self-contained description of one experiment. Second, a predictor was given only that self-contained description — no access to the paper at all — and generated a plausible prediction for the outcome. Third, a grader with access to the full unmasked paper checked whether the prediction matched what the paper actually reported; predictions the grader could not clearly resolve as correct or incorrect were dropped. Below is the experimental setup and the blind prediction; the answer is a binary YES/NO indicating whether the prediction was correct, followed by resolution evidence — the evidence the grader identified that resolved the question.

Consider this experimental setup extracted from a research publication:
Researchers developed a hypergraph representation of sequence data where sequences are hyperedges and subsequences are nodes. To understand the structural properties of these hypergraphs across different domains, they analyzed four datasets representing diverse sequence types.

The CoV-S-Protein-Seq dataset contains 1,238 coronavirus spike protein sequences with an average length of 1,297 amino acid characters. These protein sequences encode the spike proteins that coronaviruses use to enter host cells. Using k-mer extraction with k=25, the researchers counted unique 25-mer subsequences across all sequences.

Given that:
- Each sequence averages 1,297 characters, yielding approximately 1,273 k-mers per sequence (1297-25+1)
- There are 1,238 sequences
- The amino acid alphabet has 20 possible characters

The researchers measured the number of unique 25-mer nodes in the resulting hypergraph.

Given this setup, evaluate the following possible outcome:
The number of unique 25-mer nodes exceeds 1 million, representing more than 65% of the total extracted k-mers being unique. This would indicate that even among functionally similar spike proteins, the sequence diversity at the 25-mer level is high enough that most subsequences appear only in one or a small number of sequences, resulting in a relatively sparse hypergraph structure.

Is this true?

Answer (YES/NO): NO